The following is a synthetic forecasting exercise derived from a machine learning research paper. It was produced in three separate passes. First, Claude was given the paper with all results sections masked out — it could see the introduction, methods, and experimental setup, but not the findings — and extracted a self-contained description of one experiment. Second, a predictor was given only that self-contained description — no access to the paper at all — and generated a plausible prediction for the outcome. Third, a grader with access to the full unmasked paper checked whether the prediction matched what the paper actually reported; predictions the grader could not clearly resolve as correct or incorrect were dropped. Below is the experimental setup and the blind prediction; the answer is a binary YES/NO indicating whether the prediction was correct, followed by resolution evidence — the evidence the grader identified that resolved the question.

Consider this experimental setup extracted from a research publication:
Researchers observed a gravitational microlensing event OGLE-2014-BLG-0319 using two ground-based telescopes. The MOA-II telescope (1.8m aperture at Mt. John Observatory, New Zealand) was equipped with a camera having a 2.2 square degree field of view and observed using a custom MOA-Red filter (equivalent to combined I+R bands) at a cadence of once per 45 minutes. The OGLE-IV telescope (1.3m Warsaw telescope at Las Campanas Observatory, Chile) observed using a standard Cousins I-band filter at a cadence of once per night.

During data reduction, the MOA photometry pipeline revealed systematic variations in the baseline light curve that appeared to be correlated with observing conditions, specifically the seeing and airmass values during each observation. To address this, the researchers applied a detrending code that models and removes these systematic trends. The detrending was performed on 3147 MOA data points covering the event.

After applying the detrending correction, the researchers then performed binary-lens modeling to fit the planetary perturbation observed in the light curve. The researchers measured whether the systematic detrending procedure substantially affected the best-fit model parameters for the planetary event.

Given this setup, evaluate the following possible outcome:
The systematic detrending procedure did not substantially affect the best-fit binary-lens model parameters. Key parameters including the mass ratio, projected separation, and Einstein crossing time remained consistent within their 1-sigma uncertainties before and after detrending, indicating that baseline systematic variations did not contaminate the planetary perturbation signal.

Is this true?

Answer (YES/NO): YES